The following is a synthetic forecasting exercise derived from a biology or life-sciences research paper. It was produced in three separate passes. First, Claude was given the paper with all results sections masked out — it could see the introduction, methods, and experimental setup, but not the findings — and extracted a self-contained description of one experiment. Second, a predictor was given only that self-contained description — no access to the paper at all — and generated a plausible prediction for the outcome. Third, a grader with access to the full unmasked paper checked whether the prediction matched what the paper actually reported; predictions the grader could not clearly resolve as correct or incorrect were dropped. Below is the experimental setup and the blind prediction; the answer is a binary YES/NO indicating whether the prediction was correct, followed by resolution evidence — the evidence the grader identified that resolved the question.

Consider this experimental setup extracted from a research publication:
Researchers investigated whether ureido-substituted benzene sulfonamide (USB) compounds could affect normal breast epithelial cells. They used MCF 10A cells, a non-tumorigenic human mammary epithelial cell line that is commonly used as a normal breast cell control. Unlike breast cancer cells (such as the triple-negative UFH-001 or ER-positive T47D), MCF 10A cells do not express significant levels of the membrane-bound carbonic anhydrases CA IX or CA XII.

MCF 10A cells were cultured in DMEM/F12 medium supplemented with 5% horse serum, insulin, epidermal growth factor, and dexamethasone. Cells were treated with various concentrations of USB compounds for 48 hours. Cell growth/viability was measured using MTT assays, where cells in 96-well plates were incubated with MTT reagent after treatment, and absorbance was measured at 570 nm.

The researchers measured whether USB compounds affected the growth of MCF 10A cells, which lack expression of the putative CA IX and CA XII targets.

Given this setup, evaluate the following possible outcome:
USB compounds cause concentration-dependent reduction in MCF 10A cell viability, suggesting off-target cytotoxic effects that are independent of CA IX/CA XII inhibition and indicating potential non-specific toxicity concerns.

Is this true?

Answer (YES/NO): YES